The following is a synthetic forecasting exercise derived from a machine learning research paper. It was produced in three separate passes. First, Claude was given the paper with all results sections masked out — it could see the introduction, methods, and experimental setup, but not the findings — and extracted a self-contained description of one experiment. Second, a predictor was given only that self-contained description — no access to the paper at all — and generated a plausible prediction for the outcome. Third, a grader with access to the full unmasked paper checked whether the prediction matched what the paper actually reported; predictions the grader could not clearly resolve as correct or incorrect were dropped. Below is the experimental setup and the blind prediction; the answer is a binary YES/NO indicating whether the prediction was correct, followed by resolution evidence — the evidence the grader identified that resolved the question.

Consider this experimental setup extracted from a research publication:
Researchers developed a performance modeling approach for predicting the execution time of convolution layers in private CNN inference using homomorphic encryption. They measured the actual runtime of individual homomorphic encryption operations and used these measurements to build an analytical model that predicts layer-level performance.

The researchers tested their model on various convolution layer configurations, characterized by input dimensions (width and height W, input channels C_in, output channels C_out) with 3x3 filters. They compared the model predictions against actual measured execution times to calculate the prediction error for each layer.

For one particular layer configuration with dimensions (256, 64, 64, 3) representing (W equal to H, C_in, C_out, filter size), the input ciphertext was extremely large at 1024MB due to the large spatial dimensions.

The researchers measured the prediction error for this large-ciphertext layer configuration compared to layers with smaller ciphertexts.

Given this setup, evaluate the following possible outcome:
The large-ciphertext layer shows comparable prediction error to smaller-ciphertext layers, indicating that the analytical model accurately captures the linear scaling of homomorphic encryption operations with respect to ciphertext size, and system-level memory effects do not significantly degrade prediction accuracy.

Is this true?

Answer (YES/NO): NO